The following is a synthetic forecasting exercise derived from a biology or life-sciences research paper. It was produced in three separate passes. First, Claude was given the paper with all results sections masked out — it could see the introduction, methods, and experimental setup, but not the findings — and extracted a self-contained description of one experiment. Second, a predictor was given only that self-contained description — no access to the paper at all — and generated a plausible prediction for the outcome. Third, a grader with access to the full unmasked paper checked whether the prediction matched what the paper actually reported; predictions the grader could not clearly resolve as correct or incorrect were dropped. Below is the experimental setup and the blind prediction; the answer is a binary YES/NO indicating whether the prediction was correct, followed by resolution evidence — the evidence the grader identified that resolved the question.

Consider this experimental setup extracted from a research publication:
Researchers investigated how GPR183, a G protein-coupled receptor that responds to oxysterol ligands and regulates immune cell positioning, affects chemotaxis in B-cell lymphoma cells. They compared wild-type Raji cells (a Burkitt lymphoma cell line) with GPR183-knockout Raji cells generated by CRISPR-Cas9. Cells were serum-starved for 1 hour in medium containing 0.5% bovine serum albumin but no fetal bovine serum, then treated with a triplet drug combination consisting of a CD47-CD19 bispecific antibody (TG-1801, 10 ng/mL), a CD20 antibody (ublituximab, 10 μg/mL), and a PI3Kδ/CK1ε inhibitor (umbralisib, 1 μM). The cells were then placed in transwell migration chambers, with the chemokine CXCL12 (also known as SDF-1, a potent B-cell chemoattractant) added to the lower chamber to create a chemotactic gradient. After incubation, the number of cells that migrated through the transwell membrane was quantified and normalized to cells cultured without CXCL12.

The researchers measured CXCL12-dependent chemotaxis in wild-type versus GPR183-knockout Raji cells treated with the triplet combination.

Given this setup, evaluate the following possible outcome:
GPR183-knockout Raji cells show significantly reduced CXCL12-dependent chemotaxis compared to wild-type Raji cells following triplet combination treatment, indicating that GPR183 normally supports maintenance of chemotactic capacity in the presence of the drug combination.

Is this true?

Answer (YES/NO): NO